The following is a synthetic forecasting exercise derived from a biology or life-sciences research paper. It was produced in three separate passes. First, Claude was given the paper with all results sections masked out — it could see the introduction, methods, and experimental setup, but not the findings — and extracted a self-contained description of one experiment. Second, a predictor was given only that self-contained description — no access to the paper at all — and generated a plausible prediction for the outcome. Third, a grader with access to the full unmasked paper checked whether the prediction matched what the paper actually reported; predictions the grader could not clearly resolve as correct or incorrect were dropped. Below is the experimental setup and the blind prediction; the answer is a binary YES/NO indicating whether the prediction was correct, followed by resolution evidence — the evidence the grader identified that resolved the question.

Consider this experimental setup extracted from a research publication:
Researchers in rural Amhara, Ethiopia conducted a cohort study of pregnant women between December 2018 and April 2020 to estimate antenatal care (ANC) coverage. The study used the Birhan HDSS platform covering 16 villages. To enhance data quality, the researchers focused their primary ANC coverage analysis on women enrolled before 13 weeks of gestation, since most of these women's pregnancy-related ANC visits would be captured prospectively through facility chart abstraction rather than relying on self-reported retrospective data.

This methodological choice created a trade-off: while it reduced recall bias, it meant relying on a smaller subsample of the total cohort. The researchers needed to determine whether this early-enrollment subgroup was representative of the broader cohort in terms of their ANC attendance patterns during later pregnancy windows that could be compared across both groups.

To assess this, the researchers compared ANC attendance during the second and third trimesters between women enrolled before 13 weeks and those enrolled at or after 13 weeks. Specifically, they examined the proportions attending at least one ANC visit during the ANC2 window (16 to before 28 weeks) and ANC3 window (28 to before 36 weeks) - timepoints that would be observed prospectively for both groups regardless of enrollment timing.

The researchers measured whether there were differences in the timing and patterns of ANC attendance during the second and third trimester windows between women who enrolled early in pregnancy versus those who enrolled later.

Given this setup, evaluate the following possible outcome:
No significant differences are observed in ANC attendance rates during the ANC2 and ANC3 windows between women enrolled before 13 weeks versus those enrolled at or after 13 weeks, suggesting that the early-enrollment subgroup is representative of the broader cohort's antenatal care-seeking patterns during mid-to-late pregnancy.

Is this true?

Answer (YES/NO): YES